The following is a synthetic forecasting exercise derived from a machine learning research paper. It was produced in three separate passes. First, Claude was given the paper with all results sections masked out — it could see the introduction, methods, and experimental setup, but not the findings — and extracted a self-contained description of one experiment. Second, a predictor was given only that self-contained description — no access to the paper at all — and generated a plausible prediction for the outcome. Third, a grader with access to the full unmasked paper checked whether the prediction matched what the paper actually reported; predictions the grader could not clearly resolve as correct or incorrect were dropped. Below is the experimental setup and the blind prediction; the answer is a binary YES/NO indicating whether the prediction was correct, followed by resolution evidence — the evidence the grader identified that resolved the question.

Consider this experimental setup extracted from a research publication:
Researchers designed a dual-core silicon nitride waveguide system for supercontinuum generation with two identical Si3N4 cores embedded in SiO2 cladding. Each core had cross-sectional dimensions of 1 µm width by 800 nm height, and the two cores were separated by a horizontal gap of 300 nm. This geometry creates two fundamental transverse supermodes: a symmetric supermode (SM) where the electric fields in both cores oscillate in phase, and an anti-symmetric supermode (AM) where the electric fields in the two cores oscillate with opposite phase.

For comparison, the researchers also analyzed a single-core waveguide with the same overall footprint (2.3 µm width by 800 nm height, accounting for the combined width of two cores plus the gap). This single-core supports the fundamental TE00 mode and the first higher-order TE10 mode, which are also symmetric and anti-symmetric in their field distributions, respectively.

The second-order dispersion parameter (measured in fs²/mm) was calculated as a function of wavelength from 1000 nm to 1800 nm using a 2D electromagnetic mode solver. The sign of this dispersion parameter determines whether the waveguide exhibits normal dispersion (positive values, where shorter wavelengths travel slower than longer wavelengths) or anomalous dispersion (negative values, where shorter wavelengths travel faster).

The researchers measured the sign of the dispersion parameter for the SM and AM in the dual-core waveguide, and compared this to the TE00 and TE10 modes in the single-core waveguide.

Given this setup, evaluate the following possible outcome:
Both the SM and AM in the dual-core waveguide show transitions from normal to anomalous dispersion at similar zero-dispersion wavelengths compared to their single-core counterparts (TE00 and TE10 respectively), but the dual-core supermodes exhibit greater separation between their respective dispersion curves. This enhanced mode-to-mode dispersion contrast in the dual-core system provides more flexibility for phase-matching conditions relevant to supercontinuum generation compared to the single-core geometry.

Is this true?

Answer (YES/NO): NO